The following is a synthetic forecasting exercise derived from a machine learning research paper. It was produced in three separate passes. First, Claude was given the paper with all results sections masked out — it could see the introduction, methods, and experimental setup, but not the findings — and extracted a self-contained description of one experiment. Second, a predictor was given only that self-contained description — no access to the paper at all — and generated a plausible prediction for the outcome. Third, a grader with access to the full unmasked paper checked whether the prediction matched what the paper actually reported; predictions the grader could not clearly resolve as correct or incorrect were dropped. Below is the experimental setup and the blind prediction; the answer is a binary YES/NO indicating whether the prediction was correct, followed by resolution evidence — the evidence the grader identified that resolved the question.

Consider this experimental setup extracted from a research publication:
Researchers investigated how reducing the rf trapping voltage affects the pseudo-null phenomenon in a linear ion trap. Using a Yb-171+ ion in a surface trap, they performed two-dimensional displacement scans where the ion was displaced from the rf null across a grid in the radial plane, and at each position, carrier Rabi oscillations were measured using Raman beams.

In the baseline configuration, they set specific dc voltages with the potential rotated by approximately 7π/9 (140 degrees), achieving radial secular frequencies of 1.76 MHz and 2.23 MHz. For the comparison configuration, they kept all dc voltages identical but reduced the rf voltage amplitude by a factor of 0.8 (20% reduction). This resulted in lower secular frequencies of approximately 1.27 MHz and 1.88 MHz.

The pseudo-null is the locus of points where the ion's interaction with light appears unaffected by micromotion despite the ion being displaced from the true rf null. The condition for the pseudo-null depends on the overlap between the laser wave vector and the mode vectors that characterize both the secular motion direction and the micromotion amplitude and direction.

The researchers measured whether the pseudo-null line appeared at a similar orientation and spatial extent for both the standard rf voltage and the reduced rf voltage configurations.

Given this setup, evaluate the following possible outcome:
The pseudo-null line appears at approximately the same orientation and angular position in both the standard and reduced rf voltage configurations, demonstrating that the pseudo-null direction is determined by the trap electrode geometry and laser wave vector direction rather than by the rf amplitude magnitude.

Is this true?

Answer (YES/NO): YES